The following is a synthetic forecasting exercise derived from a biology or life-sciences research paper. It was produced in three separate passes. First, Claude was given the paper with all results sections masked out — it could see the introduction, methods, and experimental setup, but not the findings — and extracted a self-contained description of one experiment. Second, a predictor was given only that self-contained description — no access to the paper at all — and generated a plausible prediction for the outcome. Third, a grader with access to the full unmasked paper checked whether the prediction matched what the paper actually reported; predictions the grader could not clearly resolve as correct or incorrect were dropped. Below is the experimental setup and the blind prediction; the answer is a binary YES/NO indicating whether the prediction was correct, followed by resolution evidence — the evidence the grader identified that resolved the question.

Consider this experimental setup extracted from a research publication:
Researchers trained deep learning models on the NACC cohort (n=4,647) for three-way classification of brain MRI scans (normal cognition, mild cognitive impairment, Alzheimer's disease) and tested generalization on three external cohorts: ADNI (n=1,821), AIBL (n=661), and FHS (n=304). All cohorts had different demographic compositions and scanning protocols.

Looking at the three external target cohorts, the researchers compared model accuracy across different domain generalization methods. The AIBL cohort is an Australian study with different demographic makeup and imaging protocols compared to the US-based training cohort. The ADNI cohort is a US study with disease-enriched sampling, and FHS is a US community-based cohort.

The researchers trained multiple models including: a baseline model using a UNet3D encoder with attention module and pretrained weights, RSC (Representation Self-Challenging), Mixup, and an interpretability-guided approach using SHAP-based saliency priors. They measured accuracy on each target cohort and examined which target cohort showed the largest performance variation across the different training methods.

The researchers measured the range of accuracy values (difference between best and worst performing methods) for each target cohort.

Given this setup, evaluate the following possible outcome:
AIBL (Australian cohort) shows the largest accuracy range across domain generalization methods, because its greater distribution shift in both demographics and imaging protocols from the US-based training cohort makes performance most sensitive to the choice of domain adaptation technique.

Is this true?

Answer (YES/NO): YES